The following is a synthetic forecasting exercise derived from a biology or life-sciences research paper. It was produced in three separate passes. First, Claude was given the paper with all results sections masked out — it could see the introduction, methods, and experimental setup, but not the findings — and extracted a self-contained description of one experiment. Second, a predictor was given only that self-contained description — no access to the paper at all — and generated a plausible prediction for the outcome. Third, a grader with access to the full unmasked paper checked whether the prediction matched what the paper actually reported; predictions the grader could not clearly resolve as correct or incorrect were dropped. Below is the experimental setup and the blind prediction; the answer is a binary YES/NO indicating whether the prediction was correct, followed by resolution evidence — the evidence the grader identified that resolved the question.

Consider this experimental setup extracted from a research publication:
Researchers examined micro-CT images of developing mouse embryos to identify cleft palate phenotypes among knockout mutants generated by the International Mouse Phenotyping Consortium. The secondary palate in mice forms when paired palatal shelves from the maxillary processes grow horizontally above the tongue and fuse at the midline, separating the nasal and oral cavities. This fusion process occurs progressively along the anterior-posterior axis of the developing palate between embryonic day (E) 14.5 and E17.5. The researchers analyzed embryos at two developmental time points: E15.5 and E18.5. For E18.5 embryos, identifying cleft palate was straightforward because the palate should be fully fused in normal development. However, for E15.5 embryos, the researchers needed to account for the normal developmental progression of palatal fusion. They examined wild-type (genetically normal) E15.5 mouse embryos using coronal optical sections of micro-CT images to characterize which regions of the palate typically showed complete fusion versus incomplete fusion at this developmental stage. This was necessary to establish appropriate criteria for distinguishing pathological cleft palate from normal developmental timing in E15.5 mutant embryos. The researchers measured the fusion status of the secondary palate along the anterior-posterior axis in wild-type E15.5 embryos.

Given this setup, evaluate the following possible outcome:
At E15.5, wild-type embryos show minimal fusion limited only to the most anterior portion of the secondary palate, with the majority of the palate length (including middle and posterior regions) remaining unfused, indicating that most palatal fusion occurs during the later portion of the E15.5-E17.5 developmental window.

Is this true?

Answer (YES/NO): NO